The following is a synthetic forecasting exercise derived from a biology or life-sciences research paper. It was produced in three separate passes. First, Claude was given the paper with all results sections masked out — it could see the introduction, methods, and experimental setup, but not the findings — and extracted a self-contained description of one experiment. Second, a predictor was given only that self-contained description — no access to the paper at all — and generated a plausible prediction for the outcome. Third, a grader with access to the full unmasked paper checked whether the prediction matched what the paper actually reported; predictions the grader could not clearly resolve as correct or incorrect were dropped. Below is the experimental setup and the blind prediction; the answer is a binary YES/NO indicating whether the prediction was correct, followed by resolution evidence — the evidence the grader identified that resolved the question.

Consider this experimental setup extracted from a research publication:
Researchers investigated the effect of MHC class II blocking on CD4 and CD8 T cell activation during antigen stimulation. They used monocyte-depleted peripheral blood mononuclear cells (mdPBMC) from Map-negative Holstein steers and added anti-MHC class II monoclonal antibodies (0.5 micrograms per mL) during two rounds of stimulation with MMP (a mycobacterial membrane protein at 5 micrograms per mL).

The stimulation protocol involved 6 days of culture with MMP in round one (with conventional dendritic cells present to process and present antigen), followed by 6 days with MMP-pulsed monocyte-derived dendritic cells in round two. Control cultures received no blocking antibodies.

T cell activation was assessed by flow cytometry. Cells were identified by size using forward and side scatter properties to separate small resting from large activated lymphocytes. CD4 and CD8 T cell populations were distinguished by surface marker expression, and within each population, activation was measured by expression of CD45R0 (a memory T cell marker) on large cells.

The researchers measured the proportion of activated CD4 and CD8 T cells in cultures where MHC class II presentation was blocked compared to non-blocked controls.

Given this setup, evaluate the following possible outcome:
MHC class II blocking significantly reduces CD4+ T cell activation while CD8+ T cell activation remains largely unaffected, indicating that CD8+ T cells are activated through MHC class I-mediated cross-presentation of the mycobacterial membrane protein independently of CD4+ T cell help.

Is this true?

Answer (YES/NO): NO